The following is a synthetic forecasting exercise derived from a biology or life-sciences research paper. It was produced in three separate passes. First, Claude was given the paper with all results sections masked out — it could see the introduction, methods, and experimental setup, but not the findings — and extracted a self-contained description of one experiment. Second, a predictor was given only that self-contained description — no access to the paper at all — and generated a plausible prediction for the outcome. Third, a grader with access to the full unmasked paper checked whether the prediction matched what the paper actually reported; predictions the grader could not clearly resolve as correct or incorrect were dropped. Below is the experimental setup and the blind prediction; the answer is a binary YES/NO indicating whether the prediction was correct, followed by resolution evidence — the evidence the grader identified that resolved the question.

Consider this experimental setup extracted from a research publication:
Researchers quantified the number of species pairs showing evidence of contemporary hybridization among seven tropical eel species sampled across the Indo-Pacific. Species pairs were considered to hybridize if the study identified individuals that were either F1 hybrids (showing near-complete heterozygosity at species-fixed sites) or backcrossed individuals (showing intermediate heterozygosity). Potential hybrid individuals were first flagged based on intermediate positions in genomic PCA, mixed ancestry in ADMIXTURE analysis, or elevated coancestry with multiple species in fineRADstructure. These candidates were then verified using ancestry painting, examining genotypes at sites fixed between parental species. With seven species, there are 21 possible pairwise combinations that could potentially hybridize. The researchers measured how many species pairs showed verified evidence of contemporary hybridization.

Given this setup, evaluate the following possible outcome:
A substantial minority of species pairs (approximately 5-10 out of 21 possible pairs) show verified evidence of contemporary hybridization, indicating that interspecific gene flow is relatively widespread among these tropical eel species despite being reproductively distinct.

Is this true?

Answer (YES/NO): NO